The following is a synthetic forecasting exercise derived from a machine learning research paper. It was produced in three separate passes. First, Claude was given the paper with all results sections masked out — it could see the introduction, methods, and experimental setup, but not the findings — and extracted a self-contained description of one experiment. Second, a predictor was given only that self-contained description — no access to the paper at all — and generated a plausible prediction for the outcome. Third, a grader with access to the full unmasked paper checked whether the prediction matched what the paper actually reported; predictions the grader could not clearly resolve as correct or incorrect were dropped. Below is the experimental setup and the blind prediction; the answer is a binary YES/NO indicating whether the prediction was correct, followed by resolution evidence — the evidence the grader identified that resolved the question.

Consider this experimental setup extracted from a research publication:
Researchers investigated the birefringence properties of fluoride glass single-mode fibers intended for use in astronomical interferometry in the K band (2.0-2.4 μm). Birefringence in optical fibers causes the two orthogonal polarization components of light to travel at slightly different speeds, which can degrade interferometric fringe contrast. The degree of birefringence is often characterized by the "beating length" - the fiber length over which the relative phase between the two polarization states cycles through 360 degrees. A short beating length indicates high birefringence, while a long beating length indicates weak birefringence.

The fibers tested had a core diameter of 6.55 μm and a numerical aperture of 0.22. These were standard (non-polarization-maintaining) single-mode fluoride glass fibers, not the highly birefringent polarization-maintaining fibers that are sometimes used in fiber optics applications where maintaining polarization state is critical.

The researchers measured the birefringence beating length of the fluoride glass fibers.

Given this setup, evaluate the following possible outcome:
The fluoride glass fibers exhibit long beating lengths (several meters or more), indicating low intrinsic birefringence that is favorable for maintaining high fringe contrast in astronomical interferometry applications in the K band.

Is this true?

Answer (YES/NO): YES